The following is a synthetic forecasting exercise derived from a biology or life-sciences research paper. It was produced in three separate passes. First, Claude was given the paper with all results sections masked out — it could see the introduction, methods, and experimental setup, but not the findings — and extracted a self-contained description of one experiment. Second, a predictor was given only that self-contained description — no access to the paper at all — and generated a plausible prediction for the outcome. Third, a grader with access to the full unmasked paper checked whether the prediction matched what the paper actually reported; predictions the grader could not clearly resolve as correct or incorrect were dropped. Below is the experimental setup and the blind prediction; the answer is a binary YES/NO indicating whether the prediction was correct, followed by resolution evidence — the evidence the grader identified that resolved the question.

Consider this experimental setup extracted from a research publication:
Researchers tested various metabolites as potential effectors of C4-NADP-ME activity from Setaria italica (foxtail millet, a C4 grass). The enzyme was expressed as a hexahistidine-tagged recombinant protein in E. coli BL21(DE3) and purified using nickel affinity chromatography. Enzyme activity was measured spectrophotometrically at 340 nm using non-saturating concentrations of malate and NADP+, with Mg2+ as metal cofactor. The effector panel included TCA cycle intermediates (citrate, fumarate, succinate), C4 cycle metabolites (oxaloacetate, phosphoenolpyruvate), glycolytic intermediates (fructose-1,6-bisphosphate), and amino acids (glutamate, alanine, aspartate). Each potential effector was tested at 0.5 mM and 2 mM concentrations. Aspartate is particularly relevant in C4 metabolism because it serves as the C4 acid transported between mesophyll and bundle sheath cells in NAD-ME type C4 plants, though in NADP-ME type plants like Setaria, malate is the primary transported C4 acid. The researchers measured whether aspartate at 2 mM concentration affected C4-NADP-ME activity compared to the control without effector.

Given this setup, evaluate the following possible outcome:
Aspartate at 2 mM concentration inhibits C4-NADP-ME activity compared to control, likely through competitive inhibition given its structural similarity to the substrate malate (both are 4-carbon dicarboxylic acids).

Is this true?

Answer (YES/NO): NO